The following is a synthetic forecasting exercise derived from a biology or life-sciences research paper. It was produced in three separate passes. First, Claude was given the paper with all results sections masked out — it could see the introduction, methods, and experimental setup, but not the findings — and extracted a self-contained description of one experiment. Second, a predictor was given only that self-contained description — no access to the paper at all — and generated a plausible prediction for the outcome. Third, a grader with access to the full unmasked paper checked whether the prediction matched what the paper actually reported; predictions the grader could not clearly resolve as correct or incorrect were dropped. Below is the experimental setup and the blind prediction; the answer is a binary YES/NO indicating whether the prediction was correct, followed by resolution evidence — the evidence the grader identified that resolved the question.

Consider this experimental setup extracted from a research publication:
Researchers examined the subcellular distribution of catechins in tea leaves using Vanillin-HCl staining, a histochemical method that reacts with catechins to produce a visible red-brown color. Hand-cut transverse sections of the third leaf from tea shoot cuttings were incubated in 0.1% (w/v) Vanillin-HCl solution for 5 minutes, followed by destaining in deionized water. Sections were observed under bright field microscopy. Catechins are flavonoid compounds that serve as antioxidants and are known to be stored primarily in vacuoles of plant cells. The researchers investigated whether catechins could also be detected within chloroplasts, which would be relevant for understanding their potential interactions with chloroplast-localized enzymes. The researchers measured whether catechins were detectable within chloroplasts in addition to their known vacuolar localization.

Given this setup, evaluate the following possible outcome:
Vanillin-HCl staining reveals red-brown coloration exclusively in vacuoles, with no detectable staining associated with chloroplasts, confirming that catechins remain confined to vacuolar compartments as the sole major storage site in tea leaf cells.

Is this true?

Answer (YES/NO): NO